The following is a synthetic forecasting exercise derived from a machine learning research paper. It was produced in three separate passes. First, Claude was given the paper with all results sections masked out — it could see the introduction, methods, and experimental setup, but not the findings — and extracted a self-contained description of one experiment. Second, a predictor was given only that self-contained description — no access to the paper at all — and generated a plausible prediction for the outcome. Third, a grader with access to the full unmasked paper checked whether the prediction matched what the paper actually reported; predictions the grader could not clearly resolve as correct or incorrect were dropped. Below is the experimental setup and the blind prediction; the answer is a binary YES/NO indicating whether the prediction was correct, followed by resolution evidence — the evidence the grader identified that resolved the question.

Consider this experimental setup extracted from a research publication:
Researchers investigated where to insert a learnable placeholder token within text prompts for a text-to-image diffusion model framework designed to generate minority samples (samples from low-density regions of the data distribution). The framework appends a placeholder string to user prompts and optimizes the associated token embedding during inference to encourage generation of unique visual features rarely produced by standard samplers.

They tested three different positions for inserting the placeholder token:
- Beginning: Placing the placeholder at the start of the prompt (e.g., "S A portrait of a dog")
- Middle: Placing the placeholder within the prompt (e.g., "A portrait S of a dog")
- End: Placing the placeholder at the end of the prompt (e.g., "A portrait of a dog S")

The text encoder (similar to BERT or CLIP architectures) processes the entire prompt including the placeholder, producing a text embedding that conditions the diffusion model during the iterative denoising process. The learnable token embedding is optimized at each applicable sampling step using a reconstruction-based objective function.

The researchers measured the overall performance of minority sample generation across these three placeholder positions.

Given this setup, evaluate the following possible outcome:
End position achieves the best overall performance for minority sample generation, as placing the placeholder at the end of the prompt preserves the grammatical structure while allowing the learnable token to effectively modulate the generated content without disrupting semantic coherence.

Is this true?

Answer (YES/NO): YES